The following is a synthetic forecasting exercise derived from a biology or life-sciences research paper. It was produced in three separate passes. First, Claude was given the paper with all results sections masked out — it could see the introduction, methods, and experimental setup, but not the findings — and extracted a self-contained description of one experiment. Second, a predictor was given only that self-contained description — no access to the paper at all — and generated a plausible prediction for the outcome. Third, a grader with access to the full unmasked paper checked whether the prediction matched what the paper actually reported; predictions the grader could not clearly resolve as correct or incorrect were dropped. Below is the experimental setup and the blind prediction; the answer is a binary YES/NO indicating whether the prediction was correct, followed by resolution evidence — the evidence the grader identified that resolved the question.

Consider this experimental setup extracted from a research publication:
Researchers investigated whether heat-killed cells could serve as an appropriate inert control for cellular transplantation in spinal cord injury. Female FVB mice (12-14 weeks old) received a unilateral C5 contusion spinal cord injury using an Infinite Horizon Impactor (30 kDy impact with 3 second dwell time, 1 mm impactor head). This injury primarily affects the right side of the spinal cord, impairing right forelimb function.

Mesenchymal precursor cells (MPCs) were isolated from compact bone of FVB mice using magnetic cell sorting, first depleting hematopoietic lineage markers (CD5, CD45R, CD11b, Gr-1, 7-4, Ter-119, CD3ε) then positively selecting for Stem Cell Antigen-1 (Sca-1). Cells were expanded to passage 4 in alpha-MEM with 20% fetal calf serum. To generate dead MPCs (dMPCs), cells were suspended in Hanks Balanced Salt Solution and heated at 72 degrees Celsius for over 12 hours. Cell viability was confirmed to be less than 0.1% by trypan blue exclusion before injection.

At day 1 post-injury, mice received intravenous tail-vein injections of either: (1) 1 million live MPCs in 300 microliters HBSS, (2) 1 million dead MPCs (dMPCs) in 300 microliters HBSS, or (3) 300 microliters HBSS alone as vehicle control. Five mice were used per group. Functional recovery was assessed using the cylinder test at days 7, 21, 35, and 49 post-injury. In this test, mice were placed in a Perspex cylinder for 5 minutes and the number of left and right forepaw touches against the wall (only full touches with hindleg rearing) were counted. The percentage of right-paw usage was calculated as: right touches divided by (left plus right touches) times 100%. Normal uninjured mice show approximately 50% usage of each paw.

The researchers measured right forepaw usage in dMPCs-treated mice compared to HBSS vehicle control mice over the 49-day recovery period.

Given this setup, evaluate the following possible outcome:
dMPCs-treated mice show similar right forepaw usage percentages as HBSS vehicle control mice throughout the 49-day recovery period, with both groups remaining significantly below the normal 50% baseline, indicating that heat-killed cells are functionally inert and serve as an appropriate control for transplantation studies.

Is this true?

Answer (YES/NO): NO